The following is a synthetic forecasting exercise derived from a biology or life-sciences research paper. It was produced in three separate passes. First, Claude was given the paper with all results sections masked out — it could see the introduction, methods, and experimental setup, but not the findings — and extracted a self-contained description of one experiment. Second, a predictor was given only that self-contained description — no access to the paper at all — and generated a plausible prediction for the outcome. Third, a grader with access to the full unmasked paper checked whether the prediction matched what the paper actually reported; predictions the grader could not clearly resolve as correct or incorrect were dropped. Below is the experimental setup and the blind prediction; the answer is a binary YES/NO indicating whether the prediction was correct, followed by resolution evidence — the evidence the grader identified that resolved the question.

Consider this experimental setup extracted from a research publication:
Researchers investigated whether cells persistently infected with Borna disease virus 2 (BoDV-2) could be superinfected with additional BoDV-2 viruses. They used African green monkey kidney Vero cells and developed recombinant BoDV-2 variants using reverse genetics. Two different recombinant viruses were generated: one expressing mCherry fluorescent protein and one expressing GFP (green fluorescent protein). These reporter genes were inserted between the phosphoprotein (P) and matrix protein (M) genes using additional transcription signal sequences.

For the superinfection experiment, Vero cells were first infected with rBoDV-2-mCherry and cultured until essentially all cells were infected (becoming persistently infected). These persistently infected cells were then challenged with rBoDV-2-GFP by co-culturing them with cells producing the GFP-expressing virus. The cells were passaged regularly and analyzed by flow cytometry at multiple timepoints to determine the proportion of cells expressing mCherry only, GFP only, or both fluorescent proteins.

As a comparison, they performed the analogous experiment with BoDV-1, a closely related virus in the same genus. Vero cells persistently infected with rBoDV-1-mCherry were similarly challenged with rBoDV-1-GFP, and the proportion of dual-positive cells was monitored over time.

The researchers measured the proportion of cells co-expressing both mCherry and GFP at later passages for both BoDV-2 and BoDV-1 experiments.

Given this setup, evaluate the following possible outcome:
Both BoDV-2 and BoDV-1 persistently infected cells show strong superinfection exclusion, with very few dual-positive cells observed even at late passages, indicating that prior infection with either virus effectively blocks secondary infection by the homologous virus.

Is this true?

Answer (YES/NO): NO